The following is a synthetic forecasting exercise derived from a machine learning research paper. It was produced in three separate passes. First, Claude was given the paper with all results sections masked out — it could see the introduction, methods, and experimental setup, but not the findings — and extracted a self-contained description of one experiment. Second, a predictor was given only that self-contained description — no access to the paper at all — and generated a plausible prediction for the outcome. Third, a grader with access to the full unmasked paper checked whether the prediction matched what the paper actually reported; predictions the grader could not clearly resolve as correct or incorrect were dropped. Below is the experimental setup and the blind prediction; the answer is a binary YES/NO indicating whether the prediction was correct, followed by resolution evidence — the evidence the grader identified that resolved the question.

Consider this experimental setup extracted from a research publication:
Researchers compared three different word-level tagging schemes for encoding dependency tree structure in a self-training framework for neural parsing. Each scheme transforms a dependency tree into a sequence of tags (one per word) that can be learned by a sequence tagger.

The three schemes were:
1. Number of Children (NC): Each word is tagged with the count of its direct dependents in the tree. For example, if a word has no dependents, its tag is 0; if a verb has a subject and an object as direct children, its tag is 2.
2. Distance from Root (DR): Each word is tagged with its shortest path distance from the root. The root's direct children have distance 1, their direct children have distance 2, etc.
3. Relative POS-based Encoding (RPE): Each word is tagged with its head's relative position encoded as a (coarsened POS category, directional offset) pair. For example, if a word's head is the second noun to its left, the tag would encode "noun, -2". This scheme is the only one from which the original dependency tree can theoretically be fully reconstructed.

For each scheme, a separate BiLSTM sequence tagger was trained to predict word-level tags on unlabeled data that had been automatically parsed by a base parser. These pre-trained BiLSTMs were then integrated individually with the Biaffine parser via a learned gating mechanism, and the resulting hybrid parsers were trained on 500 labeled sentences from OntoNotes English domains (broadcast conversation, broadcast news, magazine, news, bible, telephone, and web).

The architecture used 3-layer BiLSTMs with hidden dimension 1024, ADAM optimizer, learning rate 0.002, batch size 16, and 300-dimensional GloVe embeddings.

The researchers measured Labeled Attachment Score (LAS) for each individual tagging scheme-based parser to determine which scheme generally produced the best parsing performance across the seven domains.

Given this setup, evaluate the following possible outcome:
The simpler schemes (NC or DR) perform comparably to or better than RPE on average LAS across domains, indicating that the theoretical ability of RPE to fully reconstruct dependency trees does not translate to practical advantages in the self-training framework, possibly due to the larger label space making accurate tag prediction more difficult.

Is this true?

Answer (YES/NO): NO